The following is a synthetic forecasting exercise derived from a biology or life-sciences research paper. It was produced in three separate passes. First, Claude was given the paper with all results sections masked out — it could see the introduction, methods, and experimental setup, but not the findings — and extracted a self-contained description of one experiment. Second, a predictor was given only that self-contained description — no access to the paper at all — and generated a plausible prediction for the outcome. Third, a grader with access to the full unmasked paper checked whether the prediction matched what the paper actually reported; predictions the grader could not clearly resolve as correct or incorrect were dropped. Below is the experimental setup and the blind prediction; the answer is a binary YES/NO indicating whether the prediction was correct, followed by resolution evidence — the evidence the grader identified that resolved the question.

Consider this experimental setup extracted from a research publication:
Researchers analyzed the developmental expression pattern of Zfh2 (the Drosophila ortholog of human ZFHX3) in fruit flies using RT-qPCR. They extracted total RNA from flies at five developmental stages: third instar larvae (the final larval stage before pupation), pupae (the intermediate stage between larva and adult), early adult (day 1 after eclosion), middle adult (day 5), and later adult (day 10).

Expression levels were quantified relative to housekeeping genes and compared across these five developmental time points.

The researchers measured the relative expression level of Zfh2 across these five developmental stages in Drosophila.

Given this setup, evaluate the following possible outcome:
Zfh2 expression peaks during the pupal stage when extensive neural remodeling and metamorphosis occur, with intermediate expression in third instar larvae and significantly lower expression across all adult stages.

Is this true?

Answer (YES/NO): NO